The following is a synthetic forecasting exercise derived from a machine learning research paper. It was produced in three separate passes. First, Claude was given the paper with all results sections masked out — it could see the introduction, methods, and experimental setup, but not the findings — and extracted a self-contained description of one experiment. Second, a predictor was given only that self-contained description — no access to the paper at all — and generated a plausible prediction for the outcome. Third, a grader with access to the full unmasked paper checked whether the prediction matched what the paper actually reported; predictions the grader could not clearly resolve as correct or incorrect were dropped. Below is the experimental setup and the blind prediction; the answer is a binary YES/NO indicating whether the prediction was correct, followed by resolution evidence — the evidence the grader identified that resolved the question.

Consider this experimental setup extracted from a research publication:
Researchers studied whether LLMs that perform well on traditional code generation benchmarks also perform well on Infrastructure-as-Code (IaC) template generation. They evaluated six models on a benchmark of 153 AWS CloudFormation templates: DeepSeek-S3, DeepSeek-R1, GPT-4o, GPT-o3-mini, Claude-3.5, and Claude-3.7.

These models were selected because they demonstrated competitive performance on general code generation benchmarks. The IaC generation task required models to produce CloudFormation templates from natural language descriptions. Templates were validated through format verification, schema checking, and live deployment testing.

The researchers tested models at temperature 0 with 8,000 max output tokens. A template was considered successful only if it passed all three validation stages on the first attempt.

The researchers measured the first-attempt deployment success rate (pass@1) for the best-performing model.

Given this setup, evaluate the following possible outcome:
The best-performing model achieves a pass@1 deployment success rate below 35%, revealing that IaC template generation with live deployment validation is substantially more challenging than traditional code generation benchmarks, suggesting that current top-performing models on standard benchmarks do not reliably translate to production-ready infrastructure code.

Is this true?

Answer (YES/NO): YES